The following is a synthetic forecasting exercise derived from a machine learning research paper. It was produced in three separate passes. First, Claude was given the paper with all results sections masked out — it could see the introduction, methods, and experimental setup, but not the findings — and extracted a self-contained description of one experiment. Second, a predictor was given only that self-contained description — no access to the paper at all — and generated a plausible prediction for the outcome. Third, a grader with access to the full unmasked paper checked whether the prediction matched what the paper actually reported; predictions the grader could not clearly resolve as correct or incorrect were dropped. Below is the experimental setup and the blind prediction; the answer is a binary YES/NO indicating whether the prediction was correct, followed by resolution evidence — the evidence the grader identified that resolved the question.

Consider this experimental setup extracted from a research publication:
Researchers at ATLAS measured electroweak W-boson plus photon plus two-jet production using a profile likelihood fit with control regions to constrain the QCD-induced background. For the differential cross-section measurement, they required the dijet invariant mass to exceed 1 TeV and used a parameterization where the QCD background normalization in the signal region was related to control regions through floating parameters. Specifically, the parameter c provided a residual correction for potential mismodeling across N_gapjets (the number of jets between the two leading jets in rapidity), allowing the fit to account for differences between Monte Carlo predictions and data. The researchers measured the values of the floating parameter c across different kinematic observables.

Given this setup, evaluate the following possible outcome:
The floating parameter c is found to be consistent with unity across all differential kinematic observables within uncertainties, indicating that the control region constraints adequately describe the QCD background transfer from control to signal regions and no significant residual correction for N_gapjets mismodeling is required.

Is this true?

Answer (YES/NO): NO